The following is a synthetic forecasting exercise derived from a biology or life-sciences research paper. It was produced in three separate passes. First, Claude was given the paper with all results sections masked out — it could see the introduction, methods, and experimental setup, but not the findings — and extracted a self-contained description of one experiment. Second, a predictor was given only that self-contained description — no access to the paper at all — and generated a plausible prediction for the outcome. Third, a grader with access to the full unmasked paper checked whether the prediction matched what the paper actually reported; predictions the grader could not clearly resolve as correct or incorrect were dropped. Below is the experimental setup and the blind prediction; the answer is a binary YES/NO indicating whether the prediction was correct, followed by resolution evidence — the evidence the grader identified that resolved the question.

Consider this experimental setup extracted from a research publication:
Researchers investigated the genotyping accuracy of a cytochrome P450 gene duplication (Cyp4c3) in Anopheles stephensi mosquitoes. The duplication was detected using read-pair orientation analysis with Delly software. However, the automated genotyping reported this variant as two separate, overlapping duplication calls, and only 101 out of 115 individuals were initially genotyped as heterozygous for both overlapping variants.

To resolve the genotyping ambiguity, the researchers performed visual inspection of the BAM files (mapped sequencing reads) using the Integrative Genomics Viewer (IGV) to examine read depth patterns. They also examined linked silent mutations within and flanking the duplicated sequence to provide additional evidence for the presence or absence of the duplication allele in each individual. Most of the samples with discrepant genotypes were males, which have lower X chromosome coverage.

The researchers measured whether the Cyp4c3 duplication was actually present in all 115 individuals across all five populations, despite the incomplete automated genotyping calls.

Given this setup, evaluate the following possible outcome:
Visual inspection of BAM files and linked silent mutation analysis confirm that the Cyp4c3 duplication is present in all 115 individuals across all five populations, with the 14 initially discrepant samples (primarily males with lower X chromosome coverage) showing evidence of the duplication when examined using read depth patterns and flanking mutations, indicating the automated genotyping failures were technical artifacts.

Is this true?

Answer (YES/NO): YES